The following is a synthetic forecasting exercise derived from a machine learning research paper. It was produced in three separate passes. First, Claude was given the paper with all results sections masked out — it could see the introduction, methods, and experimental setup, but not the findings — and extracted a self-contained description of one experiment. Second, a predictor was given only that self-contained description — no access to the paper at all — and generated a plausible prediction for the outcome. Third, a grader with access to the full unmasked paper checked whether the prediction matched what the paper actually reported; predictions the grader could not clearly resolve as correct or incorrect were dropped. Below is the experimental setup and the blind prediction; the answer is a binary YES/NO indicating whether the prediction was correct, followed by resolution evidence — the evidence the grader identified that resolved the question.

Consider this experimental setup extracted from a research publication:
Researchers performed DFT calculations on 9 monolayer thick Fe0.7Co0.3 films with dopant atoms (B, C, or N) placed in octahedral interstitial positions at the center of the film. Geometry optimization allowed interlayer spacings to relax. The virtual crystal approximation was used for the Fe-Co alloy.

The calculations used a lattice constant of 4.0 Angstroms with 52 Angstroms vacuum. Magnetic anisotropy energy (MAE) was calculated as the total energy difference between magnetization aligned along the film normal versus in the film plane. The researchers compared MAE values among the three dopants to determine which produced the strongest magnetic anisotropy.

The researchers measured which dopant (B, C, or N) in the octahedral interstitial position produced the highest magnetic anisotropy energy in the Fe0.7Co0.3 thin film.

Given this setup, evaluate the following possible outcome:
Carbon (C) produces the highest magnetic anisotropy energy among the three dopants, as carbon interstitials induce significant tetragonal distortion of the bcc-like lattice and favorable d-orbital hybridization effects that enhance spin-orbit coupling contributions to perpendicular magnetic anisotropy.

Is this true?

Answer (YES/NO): NO